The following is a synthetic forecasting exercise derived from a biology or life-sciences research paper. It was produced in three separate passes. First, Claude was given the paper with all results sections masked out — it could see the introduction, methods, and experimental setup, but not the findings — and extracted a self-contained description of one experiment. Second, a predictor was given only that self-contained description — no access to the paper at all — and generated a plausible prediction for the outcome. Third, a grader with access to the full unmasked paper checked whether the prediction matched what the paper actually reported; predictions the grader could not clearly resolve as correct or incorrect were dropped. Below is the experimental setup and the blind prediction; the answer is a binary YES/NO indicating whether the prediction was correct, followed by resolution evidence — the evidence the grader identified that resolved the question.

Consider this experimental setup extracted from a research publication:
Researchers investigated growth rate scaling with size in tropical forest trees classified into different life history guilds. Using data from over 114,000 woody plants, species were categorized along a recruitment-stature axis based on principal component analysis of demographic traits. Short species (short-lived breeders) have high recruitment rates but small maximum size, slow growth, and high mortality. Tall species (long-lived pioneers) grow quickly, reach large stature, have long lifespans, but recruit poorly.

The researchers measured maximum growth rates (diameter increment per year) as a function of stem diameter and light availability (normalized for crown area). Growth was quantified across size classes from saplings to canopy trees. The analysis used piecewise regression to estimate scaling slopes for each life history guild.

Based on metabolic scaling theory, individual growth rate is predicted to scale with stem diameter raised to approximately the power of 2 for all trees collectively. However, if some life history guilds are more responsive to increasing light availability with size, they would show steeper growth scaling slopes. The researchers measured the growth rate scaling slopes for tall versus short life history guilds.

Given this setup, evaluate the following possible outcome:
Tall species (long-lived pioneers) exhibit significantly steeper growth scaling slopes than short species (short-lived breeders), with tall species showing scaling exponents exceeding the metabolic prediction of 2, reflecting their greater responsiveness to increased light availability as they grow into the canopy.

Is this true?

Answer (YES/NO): NO